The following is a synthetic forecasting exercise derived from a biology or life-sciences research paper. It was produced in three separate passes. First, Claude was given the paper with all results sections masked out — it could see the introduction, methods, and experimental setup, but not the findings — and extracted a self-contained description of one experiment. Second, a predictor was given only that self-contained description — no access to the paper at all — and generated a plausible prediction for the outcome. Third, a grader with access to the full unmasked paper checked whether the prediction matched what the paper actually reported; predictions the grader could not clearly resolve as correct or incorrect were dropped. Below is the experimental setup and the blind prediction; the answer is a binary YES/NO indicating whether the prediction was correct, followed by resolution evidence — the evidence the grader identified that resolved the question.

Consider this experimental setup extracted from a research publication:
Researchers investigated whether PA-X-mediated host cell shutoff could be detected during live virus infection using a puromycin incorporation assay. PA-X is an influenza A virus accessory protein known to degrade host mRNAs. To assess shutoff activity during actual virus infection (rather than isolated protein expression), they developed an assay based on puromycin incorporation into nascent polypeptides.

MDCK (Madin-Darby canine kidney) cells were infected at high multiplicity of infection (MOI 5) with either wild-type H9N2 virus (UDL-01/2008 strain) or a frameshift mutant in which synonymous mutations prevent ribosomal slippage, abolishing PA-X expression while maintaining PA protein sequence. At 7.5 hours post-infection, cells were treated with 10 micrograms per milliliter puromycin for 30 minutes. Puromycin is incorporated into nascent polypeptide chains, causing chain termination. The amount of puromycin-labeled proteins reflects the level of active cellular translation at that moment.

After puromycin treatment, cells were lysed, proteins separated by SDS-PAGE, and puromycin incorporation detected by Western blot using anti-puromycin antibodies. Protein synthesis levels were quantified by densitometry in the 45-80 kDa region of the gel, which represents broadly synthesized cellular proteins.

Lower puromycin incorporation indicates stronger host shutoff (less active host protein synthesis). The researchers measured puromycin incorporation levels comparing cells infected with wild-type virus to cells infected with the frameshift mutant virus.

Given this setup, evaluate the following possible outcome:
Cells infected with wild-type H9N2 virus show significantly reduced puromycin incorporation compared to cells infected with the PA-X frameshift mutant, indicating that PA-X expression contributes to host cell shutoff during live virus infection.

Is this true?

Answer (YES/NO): YES